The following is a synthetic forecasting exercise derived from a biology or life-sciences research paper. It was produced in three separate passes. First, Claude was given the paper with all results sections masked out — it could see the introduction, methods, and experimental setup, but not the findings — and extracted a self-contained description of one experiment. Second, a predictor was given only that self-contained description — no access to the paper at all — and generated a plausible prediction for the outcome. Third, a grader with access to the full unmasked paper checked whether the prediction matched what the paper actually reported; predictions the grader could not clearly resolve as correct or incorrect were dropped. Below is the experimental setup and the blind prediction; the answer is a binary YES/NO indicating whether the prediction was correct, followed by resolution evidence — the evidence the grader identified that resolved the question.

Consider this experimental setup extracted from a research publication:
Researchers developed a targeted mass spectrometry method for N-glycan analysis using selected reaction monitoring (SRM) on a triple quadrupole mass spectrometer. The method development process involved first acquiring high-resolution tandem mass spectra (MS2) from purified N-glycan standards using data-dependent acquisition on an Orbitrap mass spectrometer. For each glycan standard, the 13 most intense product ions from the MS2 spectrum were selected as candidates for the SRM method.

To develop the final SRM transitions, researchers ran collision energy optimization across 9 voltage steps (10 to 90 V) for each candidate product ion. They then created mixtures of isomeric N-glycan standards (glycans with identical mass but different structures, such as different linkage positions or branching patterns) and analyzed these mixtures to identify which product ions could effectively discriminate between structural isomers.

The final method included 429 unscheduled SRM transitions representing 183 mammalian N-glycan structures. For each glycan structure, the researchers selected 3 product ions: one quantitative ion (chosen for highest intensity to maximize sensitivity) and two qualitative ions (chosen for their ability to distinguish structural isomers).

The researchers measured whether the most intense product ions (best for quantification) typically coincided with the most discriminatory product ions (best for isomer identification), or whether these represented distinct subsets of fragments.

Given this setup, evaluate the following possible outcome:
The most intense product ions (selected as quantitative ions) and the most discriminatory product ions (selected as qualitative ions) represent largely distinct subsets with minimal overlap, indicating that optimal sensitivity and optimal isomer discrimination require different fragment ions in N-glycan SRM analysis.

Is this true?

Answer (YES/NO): YES